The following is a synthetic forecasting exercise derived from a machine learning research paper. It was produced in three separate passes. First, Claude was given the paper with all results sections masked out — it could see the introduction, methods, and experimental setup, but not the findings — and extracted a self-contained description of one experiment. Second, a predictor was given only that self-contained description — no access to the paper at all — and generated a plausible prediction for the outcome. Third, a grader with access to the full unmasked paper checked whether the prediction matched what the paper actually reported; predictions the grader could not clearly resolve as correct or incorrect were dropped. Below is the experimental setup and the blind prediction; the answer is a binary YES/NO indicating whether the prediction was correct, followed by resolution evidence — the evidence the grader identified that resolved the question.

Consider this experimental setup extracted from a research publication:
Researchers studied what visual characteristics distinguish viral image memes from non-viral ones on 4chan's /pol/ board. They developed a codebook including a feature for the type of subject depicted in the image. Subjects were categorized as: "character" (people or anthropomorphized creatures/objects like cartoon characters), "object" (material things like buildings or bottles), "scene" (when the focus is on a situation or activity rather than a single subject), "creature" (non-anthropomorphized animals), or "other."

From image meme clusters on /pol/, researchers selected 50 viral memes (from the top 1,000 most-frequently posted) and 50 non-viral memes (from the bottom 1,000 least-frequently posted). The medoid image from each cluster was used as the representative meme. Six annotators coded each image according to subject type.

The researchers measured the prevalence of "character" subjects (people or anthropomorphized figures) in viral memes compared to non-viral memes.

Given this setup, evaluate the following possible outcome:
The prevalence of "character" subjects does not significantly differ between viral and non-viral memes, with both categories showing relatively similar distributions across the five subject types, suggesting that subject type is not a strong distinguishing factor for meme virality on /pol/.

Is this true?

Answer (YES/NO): NO